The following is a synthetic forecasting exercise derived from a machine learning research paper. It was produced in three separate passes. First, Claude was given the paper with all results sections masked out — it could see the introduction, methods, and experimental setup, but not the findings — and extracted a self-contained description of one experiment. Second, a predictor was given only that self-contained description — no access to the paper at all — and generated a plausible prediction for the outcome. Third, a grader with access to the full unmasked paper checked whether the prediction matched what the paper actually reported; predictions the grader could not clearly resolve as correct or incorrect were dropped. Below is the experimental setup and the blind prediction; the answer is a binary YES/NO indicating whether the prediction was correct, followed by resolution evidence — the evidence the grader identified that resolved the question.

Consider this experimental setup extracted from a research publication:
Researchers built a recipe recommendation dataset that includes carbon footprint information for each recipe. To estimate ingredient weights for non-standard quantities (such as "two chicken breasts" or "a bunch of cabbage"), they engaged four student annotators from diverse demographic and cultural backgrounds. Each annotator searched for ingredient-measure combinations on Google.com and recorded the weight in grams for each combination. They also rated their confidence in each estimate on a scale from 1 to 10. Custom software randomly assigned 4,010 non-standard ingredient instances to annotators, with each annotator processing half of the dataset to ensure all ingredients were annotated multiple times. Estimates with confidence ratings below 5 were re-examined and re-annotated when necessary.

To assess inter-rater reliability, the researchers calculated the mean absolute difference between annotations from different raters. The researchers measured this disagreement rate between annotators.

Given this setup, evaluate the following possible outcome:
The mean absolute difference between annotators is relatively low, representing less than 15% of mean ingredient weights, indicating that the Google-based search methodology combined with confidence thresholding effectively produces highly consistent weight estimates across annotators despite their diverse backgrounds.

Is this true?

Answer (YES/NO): YES